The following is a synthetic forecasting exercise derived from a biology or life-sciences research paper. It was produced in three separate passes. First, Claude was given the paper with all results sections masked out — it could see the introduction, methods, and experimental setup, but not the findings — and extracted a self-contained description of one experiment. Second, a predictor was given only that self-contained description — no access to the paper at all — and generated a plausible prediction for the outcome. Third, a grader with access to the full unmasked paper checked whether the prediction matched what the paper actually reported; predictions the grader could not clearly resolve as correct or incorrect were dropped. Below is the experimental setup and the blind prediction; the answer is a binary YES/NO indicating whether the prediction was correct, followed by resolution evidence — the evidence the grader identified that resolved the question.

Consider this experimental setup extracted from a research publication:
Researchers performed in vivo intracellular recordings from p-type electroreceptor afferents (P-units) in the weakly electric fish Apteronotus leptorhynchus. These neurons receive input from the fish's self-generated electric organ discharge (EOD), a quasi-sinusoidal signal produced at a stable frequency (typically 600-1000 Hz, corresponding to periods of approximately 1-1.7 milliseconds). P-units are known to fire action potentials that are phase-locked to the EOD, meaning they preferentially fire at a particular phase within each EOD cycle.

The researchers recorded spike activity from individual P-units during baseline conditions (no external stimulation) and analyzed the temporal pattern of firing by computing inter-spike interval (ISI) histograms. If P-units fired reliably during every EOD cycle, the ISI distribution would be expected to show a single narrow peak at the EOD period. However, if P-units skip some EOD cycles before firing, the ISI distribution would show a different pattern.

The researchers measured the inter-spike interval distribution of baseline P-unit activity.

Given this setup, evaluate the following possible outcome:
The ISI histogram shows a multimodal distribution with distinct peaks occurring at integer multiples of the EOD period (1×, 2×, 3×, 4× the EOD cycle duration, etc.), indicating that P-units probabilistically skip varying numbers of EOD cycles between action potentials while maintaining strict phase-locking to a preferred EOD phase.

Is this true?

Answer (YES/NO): YES